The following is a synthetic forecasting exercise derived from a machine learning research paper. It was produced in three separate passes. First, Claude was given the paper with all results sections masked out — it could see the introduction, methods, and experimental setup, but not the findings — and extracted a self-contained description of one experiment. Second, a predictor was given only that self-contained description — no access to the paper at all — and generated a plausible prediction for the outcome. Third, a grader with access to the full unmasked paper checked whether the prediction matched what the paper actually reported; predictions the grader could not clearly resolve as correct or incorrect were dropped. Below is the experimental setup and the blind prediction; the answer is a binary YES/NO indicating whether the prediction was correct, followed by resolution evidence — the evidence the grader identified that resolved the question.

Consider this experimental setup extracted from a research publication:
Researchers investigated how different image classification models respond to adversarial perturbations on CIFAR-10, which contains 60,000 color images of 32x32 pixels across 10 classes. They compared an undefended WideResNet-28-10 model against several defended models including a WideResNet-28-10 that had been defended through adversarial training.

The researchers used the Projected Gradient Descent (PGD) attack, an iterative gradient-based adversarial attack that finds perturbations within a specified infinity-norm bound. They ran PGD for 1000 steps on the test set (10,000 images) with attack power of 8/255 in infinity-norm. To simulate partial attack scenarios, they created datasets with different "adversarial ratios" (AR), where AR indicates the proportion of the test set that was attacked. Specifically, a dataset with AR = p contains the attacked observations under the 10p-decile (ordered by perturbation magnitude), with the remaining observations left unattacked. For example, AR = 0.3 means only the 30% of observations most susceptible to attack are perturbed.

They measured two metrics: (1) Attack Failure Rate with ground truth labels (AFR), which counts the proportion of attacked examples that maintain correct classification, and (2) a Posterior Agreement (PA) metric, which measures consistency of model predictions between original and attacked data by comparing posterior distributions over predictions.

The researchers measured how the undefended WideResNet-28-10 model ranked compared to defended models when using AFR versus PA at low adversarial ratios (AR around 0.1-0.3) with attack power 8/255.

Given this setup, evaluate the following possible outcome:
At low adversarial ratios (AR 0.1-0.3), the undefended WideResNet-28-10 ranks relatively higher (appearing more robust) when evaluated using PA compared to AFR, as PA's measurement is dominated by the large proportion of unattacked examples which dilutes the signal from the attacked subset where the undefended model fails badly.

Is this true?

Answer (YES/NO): NO